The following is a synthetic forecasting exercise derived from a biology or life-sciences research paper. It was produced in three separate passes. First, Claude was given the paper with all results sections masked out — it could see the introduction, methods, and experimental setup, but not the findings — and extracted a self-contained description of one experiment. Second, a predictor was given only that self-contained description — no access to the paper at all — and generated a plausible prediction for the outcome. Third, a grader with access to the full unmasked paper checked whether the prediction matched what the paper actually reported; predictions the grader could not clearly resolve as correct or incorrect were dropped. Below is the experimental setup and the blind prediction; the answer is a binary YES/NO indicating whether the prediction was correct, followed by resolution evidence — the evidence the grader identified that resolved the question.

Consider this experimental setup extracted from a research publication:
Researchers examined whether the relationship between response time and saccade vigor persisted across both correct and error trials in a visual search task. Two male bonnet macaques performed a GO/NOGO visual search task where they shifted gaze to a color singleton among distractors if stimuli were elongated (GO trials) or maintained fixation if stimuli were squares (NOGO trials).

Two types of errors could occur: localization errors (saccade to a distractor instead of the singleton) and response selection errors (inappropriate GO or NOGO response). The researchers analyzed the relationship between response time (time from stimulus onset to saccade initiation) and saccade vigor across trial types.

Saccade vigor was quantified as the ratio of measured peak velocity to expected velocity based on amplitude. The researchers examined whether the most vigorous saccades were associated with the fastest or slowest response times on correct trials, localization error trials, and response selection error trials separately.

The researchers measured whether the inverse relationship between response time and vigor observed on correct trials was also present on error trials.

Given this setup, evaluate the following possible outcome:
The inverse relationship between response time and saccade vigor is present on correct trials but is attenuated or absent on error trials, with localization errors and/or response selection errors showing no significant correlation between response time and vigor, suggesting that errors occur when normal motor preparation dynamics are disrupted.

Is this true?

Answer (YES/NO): NO